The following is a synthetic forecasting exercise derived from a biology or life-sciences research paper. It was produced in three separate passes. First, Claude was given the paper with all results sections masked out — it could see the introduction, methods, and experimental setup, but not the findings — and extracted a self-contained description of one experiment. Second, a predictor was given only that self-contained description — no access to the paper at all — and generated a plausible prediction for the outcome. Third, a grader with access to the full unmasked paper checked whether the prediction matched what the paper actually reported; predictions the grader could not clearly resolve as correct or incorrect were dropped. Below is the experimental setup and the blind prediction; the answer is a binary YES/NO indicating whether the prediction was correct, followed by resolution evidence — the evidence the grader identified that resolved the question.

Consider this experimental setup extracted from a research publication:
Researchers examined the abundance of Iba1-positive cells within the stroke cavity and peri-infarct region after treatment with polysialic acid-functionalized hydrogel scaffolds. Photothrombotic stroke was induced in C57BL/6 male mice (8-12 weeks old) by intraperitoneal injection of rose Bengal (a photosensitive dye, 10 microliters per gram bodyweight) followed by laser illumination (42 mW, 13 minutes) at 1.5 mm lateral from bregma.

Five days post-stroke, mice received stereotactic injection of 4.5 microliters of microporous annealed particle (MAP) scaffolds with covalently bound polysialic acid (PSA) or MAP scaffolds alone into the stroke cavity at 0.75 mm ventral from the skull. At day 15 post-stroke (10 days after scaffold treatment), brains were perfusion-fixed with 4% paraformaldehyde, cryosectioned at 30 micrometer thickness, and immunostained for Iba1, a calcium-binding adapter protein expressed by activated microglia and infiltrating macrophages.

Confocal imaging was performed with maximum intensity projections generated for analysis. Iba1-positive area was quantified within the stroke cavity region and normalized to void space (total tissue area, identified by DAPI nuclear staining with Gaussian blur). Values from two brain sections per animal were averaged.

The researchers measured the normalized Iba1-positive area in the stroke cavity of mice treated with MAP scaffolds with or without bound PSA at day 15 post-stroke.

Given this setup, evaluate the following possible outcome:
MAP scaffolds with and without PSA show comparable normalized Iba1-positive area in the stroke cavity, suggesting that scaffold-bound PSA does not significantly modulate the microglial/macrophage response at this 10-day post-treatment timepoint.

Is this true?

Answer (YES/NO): YES